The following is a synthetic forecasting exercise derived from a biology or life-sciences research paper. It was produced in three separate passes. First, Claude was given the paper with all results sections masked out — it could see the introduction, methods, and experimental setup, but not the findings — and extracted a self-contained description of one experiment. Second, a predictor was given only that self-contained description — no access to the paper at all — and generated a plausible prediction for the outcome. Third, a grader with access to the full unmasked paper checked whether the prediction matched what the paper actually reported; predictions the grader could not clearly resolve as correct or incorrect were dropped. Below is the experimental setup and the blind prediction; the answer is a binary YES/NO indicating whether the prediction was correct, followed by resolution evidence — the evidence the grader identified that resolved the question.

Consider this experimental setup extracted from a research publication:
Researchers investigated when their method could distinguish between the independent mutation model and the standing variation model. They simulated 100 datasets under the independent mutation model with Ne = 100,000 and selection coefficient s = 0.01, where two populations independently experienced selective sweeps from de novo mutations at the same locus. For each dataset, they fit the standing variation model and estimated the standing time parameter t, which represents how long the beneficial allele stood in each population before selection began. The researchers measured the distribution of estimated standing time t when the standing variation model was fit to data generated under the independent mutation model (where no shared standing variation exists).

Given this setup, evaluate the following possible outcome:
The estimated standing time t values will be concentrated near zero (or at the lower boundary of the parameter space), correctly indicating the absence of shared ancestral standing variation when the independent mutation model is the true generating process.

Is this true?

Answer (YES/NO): NO